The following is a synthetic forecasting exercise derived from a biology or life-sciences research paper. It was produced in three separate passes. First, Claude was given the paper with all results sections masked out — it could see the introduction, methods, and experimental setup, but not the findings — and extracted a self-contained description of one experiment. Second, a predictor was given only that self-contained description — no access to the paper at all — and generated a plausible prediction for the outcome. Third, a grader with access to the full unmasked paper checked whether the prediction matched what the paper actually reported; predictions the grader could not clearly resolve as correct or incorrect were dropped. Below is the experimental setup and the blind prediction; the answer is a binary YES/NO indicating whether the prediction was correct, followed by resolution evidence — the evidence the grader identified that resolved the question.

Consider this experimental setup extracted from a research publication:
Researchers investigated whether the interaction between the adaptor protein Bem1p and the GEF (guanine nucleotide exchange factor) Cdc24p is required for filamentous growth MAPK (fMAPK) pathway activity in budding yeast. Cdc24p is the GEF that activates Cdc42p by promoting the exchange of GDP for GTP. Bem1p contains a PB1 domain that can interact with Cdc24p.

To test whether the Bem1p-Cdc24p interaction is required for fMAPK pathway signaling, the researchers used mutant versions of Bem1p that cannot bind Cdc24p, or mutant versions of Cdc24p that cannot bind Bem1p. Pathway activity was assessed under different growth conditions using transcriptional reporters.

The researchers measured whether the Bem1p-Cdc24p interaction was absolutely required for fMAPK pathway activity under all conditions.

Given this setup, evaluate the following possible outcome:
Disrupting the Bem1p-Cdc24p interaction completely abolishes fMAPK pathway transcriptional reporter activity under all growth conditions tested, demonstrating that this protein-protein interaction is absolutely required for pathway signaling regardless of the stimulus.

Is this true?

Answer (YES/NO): NO